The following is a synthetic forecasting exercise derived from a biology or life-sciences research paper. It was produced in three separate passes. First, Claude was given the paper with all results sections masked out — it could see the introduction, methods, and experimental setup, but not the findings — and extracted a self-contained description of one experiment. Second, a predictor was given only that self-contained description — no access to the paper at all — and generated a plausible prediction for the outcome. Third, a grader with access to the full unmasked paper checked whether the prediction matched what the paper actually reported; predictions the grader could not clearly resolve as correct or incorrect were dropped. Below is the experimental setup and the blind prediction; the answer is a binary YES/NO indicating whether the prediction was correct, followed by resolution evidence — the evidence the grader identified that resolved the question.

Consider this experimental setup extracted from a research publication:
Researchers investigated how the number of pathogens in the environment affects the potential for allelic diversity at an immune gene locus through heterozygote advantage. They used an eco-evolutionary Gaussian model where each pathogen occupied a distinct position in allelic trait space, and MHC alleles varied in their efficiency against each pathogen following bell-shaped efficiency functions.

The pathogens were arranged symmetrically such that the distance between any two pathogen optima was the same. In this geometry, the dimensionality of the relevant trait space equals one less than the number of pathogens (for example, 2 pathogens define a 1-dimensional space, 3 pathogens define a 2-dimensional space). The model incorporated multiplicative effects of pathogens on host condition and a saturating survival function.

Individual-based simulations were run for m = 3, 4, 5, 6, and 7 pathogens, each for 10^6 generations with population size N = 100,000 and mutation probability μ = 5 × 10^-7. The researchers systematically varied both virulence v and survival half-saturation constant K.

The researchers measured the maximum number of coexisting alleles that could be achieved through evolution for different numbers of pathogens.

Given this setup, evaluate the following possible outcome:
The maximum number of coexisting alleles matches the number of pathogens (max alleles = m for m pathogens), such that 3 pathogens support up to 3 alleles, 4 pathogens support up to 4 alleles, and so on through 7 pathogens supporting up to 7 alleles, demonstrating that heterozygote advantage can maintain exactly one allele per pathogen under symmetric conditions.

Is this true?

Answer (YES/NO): NO